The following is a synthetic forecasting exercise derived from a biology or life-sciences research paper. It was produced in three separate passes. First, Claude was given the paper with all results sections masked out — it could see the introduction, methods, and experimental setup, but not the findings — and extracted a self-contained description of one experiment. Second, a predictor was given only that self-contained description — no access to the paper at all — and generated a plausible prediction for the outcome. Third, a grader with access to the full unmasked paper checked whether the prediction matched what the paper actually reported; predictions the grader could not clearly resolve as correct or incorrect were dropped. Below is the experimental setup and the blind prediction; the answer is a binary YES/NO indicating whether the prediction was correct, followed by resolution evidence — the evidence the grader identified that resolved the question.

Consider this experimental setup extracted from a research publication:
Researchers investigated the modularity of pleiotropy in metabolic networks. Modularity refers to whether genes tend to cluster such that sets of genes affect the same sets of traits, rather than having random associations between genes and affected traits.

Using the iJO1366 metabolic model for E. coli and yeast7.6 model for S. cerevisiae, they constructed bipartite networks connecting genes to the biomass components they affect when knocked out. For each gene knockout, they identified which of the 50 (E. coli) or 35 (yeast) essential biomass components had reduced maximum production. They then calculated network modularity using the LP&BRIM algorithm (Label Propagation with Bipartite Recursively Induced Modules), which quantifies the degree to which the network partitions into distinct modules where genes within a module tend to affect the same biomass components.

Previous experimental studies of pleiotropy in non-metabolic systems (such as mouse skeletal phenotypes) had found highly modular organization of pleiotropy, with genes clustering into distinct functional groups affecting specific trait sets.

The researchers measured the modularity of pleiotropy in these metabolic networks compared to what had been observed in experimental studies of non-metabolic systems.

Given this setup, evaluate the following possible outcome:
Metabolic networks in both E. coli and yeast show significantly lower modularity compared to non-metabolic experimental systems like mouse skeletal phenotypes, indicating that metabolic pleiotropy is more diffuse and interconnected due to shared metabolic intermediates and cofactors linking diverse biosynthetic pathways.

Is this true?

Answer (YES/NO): YES